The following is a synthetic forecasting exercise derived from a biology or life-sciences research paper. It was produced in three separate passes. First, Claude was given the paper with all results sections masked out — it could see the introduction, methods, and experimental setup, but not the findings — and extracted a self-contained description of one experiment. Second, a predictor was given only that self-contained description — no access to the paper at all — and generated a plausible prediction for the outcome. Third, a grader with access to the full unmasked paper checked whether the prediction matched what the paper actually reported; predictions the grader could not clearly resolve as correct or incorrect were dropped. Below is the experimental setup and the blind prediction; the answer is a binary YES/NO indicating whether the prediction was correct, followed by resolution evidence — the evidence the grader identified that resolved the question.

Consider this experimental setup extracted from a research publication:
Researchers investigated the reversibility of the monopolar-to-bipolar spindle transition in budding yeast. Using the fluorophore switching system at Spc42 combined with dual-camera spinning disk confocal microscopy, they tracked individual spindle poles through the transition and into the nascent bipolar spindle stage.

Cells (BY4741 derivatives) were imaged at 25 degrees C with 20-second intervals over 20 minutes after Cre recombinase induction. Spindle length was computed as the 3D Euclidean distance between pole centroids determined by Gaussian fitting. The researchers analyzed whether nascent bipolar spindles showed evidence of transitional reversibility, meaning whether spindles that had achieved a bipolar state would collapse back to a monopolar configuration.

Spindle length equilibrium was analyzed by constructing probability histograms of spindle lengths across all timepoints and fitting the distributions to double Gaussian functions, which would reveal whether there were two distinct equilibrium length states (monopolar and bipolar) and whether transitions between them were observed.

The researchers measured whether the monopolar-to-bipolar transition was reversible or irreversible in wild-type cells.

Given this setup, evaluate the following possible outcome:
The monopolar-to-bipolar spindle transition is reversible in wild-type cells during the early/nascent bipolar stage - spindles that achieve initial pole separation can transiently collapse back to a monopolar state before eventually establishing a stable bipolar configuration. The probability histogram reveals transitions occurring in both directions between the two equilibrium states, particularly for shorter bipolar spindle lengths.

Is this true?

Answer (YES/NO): NO